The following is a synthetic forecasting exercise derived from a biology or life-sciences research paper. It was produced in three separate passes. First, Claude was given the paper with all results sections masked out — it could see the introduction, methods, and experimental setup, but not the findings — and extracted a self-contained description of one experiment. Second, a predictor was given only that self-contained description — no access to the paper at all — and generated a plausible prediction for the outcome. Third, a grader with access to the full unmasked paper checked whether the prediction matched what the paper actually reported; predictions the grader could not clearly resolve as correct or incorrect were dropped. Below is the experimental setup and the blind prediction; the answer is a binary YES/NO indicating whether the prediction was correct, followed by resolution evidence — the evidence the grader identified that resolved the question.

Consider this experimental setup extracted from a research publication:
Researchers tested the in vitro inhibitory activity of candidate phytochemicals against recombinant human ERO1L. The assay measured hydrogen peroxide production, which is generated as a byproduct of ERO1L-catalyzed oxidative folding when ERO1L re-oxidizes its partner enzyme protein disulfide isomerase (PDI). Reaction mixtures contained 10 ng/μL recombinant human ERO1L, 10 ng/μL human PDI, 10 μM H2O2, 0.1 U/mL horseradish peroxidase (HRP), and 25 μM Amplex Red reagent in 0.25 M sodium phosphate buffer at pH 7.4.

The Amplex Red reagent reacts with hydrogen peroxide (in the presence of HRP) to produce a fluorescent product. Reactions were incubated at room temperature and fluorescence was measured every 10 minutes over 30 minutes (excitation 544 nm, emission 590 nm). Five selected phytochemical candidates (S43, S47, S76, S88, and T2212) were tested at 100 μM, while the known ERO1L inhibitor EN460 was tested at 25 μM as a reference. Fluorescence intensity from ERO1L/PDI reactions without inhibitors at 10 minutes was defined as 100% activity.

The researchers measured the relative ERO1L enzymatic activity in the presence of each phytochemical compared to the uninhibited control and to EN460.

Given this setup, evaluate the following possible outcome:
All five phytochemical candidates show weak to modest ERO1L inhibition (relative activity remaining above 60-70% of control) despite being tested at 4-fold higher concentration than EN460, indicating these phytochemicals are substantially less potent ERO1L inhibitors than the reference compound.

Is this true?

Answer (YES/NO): NO